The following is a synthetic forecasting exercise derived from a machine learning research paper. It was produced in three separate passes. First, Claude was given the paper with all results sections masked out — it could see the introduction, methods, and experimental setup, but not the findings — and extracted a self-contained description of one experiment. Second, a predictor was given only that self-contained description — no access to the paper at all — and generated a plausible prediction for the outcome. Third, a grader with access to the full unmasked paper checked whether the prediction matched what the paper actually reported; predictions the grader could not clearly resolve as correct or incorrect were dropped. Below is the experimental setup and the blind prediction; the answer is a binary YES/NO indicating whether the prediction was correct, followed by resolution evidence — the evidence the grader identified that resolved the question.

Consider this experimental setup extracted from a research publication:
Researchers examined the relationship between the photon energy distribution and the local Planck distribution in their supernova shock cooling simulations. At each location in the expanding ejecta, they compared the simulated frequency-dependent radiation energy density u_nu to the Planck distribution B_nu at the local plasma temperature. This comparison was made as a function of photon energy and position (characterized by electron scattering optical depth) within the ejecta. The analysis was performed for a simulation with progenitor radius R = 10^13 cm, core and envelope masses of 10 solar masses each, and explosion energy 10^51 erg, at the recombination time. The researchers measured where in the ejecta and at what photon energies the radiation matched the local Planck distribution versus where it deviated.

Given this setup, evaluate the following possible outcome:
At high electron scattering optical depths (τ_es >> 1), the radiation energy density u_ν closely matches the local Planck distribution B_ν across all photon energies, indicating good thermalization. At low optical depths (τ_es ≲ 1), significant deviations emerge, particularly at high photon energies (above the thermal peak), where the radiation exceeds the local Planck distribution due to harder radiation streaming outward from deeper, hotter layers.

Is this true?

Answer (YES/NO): NO